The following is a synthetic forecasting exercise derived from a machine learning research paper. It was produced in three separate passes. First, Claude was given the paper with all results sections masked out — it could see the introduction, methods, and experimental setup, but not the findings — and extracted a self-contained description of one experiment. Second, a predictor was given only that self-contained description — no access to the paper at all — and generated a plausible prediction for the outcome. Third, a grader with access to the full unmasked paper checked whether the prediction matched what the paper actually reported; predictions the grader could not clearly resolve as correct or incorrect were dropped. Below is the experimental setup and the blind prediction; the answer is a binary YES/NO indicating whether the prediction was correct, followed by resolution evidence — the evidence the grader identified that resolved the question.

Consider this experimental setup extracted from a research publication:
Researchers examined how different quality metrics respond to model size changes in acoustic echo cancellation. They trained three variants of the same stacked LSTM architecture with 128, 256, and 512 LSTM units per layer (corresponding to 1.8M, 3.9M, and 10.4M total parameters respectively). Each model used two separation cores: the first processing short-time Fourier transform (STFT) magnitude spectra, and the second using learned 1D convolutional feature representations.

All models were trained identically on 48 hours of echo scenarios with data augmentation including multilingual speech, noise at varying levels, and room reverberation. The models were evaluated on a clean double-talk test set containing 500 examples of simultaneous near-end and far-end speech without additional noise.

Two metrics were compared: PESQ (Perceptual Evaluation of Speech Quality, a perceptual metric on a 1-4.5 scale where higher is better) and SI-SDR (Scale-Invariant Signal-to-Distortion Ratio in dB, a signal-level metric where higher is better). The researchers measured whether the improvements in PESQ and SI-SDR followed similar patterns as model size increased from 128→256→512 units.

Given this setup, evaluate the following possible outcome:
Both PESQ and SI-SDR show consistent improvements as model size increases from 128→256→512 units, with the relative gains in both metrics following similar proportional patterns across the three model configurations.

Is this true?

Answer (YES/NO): NO